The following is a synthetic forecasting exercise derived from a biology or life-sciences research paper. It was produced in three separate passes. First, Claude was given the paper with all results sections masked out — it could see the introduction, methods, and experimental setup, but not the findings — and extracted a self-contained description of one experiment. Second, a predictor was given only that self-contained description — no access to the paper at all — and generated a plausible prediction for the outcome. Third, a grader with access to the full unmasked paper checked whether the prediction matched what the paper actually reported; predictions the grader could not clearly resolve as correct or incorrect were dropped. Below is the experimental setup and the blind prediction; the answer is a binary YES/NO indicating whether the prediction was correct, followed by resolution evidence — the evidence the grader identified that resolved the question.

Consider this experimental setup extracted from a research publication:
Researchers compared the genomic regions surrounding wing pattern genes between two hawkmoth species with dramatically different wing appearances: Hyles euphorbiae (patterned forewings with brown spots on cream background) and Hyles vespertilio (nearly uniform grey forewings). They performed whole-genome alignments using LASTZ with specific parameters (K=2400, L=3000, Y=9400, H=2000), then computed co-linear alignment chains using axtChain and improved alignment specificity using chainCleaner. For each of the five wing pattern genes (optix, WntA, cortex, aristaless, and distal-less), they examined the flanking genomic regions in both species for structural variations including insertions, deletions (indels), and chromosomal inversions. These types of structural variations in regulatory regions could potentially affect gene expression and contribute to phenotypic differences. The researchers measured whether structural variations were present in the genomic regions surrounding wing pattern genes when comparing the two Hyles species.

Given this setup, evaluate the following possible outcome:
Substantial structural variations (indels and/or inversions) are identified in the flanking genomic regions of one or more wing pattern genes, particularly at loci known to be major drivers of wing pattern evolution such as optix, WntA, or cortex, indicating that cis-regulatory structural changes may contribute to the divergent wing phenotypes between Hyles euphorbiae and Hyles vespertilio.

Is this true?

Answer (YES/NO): YES